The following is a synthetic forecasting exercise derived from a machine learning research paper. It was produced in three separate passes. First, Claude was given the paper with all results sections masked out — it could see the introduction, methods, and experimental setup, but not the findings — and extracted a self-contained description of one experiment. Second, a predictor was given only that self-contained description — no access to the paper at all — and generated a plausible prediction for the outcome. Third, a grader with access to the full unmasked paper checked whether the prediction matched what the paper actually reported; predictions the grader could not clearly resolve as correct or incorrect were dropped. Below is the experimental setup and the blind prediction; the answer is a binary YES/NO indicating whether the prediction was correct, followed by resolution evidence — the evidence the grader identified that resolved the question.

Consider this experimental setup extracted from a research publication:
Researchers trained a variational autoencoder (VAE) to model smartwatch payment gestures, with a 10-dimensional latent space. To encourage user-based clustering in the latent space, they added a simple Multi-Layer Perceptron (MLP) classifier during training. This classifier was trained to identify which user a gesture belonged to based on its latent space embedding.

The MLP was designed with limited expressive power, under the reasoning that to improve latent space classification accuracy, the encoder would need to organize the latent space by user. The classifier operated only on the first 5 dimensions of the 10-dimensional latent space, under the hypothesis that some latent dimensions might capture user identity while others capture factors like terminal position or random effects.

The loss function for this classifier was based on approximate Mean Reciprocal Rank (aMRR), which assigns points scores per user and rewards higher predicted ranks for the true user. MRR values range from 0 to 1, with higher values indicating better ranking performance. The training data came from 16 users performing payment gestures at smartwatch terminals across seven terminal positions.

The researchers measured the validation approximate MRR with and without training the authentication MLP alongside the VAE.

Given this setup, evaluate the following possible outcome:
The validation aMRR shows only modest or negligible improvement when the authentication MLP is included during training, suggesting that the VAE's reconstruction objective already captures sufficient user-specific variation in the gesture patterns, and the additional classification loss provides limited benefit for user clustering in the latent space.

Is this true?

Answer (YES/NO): NO